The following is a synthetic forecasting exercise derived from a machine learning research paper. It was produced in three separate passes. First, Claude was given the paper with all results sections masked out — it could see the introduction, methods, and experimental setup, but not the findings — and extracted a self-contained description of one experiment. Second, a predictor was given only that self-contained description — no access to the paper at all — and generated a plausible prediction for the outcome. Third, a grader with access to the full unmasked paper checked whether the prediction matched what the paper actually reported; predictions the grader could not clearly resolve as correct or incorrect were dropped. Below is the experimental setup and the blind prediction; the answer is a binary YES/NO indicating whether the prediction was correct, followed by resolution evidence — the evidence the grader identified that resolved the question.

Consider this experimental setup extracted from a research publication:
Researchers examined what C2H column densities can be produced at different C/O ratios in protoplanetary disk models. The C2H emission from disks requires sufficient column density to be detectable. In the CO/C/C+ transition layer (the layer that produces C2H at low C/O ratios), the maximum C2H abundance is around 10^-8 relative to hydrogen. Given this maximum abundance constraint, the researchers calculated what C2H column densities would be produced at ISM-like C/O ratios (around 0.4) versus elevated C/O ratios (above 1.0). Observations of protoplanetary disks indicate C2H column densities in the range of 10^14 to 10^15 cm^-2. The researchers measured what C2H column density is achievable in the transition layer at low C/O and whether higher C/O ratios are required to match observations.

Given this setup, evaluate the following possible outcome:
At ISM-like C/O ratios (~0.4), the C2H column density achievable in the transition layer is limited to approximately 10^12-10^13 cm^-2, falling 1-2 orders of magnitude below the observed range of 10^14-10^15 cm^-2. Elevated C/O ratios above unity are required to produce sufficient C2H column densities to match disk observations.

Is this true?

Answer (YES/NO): NO